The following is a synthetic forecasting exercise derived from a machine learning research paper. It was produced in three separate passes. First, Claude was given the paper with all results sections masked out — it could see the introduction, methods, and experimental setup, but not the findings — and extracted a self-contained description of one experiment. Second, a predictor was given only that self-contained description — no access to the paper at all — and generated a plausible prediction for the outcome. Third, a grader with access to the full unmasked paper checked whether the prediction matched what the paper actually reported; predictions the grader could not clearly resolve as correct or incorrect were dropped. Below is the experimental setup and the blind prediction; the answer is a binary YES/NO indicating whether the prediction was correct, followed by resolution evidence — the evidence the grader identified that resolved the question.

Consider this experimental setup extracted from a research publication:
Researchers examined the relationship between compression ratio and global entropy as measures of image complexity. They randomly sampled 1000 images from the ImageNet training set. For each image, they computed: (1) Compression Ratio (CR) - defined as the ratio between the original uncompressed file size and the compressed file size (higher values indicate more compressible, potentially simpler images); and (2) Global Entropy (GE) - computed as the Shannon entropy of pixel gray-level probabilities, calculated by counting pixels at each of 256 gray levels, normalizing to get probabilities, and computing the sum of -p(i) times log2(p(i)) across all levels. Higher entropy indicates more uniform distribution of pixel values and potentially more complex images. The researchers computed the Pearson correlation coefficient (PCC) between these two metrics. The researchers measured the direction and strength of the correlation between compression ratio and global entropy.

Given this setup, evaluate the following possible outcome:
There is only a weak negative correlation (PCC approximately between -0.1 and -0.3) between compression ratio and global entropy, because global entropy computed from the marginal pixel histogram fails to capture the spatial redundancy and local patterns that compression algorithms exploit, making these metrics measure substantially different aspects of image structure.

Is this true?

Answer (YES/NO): NO